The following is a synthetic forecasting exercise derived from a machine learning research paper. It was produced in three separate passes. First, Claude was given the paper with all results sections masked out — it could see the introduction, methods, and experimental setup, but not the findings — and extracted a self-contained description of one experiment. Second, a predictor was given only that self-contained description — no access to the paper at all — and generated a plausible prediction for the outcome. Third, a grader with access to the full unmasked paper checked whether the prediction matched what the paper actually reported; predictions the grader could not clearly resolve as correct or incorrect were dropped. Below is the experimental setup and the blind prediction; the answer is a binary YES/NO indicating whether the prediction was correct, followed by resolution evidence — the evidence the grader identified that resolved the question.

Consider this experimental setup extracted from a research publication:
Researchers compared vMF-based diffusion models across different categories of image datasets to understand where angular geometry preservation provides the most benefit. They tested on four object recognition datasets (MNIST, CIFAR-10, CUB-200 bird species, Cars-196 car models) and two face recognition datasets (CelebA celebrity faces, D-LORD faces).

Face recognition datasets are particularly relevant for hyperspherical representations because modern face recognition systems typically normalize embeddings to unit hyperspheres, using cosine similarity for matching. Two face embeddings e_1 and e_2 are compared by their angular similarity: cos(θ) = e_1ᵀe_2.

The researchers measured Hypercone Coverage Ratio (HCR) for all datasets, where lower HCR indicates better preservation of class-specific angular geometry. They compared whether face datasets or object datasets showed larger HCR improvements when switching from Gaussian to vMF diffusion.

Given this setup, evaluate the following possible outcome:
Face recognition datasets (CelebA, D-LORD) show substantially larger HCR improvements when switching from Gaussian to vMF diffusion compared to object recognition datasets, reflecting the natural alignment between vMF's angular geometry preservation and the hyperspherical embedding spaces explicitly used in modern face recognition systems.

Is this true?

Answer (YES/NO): YES